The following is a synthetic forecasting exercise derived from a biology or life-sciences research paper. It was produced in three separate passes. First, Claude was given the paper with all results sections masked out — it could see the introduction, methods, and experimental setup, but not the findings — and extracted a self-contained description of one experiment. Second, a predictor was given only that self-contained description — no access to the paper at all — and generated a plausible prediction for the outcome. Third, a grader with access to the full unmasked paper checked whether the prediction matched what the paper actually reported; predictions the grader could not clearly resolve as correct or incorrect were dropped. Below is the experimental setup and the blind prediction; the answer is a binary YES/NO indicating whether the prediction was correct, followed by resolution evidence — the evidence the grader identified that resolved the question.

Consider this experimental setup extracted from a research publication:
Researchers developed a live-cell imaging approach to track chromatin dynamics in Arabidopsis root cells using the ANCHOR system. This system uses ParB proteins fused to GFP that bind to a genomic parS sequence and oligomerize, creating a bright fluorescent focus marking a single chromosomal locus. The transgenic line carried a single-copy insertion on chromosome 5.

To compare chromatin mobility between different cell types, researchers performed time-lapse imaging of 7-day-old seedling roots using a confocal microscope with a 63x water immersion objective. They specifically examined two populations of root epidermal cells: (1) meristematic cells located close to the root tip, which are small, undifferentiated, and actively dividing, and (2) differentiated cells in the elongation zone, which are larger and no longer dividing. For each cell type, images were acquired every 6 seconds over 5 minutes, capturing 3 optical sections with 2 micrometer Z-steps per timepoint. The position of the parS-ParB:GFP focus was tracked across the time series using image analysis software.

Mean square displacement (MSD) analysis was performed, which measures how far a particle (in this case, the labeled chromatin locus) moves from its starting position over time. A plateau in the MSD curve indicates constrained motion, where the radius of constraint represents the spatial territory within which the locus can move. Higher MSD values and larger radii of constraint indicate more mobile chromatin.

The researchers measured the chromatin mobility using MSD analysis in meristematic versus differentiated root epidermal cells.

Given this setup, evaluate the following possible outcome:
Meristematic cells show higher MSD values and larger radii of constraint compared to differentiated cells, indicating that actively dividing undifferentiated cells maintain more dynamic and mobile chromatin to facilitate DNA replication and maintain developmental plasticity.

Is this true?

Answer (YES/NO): YES